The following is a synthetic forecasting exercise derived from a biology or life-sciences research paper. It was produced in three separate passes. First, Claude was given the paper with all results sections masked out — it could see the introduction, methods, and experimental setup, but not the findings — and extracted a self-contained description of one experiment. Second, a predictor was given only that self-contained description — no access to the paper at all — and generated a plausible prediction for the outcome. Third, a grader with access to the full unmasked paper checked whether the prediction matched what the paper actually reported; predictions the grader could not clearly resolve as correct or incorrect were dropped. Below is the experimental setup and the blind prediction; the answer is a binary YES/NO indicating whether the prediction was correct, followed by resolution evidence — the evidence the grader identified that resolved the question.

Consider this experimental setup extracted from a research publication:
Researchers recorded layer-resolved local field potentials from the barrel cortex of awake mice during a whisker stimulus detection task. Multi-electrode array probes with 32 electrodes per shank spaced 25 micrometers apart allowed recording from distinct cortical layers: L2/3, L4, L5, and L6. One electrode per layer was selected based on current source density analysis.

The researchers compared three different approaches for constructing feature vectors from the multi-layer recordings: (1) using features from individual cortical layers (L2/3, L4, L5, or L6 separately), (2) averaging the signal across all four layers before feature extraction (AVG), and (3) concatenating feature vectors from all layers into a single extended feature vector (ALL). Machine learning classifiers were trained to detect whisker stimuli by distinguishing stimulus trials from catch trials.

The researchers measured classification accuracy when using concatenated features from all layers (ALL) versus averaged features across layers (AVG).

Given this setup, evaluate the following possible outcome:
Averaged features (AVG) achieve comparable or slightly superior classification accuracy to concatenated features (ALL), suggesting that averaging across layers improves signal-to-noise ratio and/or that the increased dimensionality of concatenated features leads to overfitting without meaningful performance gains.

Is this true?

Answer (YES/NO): NO